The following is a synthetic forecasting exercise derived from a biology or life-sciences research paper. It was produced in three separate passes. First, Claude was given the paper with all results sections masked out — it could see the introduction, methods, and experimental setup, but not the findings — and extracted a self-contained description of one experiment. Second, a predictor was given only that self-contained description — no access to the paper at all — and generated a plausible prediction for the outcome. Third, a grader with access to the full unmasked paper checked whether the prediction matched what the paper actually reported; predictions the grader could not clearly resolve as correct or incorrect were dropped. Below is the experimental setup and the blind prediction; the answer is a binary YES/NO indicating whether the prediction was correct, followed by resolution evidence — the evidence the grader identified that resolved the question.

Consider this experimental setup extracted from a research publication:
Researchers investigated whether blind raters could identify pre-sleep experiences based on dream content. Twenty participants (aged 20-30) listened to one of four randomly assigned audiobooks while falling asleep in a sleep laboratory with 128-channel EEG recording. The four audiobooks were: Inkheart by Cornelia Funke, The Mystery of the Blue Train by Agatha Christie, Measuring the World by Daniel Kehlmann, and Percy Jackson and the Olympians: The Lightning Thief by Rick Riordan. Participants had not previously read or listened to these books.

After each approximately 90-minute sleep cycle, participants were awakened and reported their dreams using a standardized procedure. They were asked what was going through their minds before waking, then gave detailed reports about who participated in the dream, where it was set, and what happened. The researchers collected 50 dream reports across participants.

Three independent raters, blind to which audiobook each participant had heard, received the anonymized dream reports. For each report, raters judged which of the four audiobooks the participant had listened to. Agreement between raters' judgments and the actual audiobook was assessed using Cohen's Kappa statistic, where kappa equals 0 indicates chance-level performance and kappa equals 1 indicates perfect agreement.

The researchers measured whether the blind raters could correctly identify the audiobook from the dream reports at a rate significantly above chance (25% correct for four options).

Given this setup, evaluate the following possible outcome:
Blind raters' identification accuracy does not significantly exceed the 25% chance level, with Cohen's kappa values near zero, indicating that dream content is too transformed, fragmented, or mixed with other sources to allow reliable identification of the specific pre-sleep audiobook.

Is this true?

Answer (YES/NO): NO